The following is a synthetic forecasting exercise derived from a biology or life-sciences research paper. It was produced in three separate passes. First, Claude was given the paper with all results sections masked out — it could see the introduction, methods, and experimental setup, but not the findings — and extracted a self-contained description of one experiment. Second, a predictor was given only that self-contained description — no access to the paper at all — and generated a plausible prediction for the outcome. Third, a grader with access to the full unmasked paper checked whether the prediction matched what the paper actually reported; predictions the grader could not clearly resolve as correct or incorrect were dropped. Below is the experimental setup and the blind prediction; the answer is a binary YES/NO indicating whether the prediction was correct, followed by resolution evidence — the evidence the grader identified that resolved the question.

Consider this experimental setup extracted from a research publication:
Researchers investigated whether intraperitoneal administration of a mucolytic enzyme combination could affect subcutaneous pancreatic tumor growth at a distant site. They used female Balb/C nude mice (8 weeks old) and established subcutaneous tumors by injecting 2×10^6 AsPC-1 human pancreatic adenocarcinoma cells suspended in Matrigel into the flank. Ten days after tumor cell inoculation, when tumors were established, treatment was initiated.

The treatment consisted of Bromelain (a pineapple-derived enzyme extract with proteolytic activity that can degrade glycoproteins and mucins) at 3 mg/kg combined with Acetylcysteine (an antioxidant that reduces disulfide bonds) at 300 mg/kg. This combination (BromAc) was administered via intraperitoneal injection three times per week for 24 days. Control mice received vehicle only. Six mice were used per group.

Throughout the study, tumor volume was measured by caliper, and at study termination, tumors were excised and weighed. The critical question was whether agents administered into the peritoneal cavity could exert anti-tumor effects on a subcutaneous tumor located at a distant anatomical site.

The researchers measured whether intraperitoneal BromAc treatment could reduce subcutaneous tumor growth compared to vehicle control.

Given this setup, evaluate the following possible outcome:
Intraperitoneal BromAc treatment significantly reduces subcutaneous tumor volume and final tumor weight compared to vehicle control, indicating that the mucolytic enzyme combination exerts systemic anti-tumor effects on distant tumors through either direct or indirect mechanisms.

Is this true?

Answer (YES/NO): YES